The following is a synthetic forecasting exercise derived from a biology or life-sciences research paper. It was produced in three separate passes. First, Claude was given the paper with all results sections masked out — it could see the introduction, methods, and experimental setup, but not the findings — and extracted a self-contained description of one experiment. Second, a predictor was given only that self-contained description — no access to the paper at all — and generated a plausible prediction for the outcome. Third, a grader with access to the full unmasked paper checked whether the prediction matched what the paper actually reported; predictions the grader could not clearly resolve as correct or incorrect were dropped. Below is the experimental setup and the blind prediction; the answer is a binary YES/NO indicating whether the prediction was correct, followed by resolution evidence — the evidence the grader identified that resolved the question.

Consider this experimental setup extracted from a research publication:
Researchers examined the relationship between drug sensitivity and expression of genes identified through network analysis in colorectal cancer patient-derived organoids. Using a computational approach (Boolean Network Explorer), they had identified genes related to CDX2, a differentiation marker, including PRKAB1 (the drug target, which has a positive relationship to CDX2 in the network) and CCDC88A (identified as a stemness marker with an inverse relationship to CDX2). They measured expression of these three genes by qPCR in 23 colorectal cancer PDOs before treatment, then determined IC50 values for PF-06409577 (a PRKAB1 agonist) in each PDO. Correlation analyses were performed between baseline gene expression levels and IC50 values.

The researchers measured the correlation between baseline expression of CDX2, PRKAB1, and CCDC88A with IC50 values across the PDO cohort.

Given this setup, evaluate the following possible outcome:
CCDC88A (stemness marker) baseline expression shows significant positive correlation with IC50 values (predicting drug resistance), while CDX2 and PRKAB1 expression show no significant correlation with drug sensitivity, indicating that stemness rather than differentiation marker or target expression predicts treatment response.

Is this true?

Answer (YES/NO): NO